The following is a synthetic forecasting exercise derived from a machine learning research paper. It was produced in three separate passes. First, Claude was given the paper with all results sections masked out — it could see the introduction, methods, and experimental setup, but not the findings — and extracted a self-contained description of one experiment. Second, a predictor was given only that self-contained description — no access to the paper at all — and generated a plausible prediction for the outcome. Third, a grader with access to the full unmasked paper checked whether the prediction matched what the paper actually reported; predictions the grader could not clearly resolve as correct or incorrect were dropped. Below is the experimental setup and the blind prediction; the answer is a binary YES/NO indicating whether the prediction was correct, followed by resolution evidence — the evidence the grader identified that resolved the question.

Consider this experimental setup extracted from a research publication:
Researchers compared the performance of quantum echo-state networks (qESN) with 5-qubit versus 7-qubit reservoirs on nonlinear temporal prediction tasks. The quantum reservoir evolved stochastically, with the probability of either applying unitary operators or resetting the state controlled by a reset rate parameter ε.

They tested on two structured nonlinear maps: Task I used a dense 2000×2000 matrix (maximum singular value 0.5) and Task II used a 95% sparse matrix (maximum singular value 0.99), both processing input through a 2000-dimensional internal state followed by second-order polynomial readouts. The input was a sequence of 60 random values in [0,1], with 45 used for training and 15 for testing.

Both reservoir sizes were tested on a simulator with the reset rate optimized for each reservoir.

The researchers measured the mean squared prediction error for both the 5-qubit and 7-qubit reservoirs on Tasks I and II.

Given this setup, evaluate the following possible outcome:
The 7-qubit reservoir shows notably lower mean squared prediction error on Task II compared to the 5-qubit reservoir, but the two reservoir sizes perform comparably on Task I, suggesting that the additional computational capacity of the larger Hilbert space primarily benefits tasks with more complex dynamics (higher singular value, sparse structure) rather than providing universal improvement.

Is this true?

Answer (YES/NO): NO